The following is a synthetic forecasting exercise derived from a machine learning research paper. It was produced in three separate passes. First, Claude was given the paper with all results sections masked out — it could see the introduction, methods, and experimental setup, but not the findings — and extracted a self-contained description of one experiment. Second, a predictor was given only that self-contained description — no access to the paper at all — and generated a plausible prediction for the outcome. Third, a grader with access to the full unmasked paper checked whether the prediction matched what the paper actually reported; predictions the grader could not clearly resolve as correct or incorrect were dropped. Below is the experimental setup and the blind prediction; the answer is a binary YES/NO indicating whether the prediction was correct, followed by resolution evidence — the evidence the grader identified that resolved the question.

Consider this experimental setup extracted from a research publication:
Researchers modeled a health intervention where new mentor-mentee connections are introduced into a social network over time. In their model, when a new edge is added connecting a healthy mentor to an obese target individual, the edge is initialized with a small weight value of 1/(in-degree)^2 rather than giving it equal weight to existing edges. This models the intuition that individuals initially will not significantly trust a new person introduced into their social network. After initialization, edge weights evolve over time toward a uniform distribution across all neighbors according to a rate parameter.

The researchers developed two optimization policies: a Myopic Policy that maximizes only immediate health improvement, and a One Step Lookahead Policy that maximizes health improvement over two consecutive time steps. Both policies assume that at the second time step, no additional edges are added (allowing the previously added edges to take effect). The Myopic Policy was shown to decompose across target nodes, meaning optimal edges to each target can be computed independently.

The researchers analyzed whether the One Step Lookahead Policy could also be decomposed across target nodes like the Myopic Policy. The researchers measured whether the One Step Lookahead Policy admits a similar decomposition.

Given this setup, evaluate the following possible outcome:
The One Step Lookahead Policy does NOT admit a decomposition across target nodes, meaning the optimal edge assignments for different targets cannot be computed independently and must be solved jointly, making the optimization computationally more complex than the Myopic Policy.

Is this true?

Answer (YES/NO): NO